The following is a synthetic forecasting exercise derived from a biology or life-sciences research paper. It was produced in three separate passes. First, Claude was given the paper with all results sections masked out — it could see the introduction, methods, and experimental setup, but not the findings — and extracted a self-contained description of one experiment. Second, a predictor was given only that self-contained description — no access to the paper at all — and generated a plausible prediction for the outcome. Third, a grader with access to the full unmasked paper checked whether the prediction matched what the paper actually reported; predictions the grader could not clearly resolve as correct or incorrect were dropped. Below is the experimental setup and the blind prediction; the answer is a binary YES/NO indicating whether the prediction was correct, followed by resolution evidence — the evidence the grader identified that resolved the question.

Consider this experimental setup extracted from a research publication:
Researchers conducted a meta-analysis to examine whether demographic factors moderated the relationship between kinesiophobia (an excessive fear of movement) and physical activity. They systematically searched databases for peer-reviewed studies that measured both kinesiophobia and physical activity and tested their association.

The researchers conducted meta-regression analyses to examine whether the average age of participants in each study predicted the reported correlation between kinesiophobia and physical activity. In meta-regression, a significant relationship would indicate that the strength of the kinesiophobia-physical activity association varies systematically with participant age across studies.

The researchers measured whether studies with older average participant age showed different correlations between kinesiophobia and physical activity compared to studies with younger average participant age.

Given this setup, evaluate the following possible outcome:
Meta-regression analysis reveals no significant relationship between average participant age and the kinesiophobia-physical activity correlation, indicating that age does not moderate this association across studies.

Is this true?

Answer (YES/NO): YES